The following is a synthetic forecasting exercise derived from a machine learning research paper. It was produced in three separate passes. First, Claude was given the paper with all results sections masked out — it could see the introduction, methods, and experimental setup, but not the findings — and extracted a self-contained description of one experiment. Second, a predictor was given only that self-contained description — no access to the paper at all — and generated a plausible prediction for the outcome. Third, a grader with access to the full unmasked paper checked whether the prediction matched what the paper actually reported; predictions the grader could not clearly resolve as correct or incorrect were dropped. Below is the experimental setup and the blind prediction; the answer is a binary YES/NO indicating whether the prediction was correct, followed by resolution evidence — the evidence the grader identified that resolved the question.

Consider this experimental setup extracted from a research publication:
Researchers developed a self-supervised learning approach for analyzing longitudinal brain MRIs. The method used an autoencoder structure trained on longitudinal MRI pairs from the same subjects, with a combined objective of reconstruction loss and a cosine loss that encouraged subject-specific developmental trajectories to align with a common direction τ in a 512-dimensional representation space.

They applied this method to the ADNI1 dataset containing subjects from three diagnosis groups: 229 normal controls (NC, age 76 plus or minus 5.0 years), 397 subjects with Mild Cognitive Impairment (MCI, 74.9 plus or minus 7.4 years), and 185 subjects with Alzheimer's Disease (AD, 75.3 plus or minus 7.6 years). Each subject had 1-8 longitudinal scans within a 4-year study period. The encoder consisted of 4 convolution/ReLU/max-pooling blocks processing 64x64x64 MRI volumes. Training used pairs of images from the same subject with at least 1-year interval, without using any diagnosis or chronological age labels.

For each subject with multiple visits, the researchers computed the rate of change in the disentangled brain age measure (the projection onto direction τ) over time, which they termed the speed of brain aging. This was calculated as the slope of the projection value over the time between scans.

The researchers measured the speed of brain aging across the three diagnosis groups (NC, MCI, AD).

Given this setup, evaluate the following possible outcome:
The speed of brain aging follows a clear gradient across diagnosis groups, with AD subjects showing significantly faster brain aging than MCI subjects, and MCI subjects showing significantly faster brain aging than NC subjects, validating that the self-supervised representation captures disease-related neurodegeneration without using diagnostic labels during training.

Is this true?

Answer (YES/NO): YES